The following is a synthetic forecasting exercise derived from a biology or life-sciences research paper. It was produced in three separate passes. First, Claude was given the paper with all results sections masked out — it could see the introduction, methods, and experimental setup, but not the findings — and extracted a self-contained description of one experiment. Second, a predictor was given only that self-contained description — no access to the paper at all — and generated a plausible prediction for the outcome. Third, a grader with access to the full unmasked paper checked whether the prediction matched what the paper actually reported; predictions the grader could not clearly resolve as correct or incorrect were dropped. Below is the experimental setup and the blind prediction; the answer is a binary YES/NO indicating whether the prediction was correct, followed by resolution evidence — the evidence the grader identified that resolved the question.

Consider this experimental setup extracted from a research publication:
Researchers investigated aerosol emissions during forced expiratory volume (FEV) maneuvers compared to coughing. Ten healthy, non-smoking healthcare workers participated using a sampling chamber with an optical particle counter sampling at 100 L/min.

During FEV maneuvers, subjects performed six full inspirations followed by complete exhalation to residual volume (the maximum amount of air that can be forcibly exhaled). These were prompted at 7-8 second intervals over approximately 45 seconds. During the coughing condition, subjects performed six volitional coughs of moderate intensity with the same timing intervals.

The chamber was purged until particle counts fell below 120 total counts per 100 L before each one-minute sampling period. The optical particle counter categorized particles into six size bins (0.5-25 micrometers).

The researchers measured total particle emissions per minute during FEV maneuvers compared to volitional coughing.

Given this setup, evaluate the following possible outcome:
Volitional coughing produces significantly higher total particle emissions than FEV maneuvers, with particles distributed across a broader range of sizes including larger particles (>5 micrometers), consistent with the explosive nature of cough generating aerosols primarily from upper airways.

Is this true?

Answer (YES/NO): NO